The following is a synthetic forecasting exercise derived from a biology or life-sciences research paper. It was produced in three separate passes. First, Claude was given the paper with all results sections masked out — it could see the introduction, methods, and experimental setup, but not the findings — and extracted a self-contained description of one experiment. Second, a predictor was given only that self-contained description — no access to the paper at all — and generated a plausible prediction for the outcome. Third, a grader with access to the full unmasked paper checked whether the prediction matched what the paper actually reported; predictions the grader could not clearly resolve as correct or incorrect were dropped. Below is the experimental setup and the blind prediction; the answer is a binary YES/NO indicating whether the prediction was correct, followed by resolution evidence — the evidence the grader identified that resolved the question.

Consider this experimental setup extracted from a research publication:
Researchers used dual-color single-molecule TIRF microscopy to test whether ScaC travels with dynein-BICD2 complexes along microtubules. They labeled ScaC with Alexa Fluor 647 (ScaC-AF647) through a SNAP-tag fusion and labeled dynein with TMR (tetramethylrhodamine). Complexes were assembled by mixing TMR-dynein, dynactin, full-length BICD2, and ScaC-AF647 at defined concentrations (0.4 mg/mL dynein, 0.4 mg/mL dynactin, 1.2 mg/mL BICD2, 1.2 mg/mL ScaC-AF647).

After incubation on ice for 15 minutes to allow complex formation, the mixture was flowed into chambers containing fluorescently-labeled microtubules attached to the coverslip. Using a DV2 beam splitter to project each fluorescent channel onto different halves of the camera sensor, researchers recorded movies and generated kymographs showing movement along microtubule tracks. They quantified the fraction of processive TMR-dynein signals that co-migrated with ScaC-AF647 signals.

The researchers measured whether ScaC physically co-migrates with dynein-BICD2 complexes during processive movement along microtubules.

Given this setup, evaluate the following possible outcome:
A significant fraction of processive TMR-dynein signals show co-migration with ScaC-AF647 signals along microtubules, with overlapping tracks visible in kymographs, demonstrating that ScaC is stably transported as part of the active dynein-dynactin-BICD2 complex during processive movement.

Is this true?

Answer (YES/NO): YES